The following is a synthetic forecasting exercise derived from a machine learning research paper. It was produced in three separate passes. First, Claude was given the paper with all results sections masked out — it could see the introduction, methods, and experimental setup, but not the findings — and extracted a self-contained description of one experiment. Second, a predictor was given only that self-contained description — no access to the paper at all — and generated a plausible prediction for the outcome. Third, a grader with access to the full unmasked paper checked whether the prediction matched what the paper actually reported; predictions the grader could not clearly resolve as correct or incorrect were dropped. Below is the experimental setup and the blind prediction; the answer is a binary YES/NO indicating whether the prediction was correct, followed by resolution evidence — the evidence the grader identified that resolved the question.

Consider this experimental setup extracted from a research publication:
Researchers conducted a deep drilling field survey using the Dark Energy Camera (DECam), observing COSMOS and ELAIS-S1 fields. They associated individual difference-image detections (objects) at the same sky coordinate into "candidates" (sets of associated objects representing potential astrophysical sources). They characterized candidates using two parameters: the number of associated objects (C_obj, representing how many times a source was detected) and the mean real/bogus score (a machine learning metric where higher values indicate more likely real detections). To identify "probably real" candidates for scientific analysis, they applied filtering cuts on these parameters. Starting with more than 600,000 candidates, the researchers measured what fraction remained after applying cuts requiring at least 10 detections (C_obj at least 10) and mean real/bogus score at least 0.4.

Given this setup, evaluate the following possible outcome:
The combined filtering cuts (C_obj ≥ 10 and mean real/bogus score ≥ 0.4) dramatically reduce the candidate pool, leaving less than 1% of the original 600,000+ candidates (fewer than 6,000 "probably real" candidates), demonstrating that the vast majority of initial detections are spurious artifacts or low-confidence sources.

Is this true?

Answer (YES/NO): YES